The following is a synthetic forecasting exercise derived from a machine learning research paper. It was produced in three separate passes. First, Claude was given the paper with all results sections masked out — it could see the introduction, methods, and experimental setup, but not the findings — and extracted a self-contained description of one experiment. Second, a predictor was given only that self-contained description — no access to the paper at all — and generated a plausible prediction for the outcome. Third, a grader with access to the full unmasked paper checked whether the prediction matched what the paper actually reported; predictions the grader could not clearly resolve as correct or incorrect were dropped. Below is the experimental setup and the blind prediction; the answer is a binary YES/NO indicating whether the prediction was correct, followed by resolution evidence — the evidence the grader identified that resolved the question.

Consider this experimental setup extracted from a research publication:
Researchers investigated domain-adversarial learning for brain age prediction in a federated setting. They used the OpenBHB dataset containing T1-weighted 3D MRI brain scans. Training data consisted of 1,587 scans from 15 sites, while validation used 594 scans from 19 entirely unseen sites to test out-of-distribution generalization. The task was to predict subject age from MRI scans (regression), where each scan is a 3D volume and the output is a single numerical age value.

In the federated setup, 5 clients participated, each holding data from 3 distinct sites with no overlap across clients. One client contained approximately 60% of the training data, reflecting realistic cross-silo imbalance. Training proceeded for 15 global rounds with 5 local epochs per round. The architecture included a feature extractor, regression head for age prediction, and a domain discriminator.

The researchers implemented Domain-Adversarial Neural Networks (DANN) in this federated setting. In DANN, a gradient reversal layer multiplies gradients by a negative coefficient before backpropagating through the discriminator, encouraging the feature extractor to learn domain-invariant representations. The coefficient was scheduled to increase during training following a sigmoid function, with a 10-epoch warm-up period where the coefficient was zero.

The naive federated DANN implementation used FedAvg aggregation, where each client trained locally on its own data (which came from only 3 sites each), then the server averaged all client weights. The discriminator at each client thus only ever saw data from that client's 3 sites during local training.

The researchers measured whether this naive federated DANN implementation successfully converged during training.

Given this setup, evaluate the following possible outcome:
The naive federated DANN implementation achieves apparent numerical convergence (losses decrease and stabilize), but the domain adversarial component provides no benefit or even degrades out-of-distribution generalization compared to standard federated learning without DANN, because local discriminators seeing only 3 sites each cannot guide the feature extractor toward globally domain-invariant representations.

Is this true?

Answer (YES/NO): NO